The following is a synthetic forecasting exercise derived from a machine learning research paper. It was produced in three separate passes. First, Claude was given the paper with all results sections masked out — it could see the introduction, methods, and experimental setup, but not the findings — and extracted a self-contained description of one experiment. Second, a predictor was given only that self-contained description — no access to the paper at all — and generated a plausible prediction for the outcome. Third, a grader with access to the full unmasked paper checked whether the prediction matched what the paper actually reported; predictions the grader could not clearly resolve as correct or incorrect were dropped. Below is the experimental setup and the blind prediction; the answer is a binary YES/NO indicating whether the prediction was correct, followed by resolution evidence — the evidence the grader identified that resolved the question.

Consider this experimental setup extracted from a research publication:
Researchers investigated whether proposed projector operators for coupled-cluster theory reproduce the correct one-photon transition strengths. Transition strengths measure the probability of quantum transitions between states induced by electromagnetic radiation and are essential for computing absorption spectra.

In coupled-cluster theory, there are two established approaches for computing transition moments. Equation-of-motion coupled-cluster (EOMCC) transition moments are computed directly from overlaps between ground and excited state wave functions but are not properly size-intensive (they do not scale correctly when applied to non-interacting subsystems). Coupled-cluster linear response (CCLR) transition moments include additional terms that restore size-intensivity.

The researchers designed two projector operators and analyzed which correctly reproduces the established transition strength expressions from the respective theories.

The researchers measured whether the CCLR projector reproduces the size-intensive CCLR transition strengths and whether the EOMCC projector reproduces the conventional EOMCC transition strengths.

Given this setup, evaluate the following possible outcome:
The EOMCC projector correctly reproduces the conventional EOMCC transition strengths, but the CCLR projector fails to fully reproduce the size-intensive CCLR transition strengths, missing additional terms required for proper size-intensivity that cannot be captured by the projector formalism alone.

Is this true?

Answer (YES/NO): NO